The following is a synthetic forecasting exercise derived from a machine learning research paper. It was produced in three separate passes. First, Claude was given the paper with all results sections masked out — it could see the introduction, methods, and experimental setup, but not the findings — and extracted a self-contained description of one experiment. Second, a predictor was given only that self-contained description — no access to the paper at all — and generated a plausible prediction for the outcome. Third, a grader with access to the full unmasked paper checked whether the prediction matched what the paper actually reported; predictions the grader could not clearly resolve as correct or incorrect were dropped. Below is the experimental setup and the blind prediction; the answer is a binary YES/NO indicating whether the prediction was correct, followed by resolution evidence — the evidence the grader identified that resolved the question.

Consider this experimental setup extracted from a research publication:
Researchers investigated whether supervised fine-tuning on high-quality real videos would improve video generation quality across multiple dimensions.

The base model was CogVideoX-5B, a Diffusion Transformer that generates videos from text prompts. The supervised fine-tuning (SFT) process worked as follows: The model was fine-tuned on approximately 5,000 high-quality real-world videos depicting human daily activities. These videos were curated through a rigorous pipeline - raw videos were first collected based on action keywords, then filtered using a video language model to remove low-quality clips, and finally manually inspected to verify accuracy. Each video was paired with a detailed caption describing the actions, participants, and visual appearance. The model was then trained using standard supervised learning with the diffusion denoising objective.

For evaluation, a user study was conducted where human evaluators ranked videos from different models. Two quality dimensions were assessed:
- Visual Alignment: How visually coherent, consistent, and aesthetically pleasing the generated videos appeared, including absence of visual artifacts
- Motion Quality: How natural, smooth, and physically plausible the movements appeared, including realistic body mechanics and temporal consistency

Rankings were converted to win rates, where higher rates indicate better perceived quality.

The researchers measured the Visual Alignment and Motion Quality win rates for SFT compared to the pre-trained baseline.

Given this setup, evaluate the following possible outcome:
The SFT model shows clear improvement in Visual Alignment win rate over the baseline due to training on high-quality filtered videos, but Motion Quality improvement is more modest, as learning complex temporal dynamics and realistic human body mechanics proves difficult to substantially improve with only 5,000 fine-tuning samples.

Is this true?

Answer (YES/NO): NO